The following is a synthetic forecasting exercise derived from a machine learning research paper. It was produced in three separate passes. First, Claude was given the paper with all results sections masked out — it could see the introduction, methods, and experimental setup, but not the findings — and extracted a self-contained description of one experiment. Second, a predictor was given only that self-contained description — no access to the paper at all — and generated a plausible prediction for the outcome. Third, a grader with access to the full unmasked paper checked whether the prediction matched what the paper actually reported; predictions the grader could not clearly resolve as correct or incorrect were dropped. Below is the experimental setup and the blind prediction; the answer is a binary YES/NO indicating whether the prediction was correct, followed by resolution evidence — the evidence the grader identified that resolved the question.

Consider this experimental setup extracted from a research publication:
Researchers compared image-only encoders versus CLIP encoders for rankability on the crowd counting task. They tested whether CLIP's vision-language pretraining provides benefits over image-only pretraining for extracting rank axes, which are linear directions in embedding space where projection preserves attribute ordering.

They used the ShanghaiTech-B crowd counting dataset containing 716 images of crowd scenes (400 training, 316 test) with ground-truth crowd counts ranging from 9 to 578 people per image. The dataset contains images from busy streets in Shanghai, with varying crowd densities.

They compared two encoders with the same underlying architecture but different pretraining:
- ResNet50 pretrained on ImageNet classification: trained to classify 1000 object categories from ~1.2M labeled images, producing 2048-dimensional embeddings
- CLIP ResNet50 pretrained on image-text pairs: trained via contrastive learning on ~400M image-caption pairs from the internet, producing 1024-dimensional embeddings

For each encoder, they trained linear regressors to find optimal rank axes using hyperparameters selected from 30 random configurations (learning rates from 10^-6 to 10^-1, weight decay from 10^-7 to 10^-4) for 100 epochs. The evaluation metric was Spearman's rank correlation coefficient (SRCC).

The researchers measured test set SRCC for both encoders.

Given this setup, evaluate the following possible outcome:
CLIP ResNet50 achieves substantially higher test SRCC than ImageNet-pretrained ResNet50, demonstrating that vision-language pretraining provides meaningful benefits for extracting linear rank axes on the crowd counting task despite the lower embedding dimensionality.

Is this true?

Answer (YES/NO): NO